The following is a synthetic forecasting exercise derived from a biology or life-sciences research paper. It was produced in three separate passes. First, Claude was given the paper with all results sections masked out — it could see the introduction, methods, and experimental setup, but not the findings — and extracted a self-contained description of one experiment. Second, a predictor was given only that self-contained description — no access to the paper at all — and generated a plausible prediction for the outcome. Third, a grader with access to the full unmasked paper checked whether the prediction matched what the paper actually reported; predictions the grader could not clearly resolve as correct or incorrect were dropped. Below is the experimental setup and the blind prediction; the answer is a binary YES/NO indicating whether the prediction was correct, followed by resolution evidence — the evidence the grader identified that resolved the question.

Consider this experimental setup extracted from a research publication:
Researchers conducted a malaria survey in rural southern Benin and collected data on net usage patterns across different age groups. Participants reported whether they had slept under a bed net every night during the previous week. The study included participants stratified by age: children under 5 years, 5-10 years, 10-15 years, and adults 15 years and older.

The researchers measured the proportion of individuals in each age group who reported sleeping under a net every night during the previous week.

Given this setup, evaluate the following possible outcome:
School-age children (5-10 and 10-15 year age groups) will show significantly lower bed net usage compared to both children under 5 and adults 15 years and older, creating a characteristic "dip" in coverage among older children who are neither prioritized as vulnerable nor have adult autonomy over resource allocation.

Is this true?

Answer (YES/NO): NO